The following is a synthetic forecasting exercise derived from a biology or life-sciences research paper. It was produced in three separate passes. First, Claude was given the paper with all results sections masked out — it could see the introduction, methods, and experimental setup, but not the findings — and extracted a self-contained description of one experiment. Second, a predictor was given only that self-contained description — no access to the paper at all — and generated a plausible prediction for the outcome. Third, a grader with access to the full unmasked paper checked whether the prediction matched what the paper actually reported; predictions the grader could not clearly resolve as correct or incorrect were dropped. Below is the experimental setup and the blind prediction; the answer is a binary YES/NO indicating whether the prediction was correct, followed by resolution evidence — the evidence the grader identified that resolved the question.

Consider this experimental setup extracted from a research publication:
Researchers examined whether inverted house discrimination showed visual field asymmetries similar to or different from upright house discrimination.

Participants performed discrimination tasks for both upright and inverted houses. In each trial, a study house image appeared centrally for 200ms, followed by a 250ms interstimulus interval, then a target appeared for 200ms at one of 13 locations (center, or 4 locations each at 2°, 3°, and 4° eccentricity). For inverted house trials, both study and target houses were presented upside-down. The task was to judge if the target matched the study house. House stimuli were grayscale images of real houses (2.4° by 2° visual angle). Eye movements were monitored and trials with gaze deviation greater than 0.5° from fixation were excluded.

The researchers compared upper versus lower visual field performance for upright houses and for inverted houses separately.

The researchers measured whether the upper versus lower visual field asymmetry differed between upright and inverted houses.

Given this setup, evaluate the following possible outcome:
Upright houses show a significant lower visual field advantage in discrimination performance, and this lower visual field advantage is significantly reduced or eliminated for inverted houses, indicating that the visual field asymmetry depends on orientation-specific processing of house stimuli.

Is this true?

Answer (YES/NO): NO